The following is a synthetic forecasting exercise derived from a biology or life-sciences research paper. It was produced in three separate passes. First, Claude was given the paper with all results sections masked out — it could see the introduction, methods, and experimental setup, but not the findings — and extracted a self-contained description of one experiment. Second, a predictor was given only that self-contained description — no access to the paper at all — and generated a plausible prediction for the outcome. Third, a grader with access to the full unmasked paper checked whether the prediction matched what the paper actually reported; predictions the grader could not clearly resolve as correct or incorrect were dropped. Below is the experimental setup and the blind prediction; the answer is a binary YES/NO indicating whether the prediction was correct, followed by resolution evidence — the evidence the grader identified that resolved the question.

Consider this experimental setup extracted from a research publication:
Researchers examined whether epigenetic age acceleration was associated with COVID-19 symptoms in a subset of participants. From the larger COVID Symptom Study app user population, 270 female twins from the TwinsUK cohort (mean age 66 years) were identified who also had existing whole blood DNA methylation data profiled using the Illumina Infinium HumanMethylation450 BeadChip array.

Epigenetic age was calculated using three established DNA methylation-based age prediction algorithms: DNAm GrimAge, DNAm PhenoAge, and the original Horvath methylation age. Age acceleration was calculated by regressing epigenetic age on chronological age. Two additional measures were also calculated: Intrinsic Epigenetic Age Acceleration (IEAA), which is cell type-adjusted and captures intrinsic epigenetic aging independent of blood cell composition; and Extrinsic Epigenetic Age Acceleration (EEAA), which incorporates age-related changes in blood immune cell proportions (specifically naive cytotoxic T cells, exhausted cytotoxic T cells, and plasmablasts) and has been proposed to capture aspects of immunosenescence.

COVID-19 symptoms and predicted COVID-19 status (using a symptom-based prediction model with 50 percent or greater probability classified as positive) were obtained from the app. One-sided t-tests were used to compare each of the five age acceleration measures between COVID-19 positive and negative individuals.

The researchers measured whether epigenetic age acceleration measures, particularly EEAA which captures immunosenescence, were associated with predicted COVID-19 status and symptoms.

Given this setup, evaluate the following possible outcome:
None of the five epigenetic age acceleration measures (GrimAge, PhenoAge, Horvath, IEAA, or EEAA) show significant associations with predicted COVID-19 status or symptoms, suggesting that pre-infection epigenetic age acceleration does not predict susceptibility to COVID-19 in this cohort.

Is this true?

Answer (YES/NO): NO